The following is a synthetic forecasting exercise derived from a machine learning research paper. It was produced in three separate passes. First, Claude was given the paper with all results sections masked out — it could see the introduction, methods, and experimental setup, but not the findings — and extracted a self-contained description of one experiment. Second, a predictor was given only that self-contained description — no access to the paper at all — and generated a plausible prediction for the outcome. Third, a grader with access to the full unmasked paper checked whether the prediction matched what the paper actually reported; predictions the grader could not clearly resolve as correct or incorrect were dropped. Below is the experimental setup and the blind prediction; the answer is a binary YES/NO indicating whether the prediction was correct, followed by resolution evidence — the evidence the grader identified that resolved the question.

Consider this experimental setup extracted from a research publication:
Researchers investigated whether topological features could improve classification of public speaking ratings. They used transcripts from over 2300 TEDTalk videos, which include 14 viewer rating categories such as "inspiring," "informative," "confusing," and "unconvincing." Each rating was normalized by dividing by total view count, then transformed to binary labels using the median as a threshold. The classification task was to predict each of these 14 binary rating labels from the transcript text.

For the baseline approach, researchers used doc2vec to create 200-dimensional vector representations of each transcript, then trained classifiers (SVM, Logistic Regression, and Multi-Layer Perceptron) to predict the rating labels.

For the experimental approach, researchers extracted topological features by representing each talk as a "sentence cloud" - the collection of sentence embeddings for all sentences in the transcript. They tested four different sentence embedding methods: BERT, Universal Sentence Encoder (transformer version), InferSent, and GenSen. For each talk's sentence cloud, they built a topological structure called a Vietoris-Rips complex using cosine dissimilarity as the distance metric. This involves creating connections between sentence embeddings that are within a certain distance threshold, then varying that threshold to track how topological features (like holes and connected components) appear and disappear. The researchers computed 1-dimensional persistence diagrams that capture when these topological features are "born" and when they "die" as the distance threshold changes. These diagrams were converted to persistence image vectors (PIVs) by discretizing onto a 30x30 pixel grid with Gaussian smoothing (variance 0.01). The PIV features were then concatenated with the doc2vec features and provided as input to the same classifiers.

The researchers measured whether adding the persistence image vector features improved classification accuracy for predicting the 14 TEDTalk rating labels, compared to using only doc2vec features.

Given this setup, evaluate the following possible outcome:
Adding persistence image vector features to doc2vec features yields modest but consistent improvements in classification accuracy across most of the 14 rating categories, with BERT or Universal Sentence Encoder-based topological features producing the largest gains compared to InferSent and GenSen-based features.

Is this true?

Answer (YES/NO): NO